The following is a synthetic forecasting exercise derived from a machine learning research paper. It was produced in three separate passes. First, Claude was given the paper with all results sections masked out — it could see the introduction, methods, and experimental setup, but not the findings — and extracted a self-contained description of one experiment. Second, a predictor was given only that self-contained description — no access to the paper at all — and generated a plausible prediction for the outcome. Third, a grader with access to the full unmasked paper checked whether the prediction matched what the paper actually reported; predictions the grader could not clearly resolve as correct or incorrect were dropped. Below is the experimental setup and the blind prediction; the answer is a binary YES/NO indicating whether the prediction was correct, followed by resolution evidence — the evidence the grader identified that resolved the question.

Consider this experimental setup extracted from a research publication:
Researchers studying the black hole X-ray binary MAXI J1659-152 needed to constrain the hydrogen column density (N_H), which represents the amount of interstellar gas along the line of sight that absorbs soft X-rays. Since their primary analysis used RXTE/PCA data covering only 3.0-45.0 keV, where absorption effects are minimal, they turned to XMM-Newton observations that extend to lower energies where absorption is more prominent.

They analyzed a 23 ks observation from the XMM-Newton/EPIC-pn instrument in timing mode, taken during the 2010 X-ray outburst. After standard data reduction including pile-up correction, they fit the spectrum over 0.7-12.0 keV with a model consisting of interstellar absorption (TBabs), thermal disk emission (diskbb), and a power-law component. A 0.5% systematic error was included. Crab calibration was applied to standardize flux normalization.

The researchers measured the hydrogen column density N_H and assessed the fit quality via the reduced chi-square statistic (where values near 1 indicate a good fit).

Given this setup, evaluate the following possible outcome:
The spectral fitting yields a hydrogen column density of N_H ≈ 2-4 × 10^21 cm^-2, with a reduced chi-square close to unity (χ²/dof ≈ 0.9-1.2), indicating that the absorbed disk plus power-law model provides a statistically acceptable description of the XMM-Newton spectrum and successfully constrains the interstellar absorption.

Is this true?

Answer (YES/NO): YES